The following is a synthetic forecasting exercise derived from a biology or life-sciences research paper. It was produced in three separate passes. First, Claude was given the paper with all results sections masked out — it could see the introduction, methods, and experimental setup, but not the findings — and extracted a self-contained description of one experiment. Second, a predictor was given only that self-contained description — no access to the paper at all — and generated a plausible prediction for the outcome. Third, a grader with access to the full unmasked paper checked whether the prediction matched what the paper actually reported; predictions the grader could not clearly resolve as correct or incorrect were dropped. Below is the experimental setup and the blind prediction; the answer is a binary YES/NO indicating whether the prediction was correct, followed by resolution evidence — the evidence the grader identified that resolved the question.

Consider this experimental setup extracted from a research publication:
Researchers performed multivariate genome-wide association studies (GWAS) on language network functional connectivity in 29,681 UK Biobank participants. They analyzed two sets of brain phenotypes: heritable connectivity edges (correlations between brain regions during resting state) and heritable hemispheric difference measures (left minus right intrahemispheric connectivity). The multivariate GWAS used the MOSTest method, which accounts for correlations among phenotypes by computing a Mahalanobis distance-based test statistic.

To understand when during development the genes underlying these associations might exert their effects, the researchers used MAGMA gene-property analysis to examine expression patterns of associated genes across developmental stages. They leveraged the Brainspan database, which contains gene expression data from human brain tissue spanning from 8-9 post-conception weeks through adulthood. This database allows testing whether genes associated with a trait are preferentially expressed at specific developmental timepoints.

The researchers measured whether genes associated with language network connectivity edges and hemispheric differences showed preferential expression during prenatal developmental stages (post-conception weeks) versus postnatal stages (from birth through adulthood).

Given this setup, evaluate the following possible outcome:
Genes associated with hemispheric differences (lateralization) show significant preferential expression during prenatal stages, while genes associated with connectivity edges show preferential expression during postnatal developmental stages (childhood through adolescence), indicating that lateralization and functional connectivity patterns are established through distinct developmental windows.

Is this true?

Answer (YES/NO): NO